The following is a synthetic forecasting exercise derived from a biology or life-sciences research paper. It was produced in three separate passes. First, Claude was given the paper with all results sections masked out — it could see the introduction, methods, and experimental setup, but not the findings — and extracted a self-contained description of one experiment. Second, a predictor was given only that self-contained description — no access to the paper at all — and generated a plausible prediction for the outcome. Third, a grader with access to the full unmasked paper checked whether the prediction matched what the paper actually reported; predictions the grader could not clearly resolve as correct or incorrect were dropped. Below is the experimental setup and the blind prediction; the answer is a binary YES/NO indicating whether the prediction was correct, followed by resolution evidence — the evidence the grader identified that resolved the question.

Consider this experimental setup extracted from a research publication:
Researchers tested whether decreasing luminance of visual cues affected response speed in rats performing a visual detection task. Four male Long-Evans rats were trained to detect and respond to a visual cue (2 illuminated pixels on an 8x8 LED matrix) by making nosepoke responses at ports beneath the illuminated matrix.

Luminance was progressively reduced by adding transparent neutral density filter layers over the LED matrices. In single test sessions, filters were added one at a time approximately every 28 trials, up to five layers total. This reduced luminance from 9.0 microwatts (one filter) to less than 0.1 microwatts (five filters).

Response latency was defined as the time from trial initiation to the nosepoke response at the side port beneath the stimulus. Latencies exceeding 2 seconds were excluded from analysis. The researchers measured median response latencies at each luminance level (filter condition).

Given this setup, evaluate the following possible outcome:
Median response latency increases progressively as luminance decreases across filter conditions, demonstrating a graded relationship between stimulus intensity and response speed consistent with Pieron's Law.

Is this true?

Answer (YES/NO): NO